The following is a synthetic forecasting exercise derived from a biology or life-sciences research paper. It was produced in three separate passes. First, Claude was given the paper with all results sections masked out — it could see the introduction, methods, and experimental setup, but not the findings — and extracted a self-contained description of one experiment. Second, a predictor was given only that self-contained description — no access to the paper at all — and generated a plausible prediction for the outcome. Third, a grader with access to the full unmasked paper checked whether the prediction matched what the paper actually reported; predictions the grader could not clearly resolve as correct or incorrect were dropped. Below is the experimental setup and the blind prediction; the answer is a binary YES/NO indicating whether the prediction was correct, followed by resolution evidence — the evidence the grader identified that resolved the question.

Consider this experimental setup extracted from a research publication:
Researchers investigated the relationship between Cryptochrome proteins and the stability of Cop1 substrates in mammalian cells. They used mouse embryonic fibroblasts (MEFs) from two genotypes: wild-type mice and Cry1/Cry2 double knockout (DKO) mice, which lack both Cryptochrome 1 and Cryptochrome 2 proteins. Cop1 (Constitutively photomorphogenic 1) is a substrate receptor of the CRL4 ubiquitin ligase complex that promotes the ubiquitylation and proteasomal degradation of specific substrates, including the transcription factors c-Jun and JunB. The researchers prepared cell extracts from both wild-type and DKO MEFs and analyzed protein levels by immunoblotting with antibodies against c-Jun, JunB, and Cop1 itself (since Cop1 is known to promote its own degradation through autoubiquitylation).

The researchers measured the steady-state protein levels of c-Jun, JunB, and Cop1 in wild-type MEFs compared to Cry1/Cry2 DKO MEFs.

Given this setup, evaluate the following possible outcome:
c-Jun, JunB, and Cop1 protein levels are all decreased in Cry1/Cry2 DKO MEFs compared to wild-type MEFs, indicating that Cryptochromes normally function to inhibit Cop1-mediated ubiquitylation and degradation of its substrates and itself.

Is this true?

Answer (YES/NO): YES